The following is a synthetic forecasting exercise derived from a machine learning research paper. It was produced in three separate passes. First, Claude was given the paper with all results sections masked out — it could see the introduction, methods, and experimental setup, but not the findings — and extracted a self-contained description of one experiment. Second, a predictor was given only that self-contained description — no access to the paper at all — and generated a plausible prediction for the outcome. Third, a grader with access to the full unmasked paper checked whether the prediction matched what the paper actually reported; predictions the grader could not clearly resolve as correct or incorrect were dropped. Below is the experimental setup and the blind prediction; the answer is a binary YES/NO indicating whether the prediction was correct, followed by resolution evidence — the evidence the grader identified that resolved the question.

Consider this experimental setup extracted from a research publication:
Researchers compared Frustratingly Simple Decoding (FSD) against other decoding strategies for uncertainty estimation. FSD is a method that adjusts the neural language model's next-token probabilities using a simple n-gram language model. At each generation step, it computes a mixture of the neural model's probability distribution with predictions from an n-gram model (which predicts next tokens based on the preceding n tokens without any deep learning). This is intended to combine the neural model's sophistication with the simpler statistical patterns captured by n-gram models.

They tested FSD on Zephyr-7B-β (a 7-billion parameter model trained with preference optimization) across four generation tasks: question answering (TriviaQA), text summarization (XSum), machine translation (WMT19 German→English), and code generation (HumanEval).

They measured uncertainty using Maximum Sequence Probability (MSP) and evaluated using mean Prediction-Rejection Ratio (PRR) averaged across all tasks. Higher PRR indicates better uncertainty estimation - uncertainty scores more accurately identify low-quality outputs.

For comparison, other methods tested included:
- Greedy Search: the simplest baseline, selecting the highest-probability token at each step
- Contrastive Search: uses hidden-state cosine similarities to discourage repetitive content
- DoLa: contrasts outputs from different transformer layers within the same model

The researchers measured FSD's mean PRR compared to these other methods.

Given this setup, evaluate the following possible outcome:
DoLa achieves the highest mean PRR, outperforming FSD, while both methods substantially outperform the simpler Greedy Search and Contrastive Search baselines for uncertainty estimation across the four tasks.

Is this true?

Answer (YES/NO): NO